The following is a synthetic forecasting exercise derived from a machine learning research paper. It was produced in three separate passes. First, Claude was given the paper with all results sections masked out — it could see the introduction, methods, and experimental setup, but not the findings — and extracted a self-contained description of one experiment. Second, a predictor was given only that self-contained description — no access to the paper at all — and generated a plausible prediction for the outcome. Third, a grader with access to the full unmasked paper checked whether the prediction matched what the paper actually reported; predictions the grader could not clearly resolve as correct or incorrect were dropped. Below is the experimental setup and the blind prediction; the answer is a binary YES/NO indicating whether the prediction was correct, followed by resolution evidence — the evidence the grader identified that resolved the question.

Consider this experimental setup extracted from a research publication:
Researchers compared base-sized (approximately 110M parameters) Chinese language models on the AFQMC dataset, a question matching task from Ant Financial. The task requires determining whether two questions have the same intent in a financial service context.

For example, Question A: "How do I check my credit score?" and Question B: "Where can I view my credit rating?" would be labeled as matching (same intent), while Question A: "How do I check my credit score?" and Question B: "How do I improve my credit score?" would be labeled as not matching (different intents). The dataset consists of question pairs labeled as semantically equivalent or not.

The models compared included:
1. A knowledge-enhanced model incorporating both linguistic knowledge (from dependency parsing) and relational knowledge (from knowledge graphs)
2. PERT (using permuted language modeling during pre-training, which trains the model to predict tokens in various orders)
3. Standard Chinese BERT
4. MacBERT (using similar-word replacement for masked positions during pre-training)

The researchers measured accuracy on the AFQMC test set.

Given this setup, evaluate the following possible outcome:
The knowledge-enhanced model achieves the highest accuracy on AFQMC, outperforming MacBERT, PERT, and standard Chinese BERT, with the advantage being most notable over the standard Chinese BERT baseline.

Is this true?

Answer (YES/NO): NO